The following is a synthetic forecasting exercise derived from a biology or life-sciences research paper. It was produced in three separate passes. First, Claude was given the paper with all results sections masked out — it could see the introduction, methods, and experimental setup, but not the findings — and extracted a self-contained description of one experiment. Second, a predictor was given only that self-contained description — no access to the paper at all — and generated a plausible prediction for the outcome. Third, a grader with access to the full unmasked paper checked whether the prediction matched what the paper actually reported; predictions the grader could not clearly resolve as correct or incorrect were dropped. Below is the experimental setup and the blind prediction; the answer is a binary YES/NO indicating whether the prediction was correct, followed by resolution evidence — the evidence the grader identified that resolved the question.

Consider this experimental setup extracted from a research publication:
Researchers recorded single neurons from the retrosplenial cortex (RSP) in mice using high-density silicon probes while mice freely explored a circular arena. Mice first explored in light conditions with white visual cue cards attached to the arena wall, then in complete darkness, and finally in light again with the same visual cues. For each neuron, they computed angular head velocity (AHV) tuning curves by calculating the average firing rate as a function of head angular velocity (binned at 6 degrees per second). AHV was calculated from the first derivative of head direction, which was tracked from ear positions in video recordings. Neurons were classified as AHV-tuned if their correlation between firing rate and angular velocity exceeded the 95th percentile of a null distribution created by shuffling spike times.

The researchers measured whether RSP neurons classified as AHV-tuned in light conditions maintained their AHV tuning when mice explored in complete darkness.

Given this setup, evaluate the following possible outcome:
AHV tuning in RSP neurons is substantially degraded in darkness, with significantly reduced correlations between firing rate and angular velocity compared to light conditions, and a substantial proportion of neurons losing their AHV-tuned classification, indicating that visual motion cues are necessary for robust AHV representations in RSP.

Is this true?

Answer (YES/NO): NO